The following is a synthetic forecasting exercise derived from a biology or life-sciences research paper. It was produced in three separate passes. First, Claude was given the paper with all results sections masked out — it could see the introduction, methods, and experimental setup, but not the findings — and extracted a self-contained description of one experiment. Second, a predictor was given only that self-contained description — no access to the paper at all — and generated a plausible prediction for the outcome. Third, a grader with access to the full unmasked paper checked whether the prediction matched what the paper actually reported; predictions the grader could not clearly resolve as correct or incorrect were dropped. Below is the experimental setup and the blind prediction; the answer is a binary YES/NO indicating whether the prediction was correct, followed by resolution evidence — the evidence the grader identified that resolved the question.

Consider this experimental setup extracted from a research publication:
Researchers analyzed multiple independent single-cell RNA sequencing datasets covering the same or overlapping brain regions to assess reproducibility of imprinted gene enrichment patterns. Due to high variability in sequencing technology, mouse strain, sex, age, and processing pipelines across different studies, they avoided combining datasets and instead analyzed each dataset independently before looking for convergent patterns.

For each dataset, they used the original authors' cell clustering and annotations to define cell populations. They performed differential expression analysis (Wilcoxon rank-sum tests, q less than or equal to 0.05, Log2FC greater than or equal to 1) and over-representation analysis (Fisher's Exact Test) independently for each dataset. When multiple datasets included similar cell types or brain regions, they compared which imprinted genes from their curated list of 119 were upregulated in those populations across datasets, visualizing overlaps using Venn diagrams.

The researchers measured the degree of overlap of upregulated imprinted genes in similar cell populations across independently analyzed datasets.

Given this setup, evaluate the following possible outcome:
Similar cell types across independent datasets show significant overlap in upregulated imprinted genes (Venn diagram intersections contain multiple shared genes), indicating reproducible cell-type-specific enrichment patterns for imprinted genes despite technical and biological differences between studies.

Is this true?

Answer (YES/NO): YES